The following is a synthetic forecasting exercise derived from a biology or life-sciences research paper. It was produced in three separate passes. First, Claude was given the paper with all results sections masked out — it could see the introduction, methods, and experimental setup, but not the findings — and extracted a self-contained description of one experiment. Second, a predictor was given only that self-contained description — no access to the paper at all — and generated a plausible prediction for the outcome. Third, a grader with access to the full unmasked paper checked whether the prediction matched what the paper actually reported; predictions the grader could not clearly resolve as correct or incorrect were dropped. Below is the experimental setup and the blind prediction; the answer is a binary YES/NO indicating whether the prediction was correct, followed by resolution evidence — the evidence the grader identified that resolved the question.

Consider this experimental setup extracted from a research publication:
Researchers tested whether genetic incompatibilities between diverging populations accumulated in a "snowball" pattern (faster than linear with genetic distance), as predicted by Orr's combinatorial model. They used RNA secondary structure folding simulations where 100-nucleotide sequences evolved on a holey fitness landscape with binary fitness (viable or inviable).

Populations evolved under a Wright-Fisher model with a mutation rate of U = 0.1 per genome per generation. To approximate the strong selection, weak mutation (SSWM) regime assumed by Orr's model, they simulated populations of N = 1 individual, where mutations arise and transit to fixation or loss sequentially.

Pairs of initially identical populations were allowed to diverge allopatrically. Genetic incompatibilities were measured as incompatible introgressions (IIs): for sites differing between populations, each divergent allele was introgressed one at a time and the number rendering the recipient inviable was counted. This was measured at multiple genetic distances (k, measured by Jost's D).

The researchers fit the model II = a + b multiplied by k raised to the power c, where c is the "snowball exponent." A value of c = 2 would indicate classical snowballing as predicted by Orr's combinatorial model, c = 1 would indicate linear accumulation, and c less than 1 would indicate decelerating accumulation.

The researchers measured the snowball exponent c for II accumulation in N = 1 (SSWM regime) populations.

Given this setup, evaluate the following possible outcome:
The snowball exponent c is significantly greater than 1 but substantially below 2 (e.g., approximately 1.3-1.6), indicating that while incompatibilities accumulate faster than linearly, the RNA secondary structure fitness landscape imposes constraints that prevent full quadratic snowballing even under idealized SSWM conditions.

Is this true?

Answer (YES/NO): YES